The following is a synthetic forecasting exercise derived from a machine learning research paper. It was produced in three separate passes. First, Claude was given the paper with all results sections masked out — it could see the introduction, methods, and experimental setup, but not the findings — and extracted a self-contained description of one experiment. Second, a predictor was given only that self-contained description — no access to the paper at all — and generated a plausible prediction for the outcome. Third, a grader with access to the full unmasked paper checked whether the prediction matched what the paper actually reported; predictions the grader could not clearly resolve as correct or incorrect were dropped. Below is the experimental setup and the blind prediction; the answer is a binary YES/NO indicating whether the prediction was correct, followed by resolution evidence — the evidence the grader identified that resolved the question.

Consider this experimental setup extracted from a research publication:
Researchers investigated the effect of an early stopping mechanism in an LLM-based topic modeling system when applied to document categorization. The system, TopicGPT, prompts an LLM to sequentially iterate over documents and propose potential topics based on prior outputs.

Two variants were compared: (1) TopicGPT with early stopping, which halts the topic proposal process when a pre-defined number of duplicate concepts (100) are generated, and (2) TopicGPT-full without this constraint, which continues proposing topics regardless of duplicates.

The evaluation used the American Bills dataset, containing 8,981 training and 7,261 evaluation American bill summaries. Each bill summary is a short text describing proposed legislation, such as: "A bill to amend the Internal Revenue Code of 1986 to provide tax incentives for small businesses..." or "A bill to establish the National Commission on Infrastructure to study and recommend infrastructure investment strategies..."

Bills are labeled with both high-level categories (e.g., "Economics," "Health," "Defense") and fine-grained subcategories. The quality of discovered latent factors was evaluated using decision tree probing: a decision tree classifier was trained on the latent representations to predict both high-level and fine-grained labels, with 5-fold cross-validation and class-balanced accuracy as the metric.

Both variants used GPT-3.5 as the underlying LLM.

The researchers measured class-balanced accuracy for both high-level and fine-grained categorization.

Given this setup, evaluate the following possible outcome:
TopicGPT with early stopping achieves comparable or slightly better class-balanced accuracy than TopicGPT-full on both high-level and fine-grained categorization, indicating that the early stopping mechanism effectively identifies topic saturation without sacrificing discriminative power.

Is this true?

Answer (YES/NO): NO